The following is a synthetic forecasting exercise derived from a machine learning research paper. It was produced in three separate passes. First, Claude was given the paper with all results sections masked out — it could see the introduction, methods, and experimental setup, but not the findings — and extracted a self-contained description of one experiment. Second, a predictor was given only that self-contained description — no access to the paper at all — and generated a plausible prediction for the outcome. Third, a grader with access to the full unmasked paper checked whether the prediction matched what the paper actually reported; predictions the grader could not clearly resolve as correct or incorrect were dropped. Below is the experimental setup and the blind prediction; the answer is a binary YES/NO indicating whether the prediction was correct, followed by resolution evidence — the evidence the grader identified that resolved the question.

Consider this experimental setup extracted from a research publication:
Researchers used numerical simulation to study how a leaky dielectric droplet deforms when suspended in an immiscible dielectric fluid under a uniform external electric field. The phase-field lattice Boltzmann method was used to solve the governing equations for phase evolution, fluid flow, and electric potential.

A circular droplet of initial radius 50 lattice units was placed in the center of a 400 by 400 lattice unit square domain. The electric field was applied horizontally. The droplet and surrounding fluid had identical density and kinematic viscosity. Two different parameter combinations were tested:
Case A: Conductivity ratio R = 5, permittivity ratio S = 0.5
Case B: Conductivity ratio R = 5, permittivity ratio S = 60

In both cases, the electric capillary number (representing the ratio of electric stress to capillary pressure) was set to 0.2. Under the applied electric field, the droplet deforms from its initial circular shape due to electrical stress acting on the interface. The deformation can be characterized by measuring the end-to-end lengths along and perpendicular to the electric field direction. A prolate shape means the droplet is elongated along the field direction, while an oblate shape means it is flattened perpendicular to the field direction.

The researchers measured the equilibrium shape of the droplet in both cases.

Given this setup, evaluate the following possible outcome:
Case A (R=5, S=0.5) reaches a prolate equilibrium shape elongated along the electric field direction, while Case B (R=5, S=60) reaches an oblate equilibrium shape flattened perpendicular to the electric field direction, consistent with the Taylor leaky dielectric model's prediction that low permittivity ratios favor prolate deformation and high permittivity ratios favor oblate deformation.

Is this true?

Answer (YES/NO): YES